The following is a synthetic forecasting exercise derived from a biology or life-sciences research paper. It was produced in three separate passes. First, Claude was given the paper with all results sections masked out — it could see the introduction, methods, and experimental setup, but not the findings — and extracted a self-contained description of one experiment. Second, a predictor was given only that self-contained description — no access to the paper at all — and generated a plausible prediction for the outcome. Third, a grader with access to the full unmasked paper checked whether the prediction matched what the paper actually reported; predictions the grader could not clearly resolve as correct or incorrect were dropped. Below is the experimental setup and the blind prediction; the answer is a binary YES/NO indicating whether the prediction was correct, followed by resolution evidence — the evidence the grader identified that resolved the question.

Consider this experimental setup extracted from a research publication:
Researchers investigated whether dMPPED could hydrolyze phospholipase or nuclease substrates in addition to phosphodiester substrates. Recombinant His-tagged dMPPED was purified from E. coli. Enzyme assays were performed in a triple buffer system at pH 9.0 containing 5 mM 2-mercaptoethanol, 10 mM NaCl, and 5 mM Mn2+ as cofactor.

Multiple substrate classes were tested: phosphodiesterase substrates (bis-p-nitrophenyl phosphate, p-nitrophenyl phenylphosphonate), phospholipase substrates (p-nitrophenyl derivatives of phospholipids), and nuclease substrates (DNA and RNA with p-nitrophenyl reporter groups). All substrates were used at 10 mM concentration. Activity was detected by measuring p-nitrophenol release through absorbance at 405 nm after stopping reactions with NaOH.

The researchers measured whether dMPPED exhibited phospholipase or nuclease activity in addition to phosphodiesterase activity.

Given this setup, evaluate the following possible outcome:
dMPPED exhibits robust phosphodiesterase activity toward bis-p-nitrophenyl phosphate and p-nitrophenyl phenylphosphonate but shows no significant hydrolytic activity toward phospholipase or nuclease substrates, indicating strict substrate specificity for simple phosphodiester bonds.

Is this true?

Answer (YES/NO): YES